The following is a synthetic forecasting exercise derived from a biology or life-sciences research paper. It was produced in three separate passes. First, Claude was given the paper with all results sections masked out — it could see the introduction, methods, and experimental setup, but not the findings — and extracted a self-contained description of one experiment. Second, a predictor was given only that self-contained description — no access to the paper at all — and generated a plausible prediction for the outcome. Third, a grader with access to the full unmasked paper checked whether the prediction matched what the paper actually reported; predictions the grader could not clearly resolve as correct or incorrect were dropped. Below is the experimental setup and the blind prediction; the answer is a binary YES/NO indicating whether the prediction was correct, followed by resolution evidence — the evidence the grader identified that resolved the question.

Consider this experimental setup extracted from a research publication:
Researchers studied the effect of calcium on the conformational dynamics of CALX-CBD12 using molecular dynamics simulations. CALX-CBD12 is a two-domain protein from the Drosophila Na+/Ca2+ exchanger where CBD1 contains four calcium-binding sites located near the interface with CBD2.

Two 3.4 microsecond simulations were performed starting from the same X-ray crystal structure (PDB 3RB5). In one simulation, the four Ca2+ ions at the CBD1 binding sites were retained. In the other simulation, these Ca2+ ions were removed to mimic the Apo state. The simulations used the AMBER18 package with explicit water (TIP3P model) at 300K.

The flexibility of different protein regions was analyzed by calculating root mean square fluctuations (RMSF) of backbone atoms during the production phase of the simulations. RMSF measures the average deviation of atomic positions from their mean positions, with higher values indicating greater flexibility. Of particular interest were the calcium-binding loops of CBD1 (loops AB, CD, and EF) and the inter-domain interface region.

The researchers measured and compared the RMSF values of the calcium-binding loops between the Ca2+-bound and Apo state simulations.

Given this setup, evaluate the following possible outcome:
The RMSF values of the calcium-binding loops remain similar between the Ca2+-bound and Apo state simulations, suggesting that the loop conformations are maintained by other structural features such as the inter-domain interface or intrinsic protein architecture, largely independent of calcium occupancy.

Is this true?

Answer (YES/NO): NO